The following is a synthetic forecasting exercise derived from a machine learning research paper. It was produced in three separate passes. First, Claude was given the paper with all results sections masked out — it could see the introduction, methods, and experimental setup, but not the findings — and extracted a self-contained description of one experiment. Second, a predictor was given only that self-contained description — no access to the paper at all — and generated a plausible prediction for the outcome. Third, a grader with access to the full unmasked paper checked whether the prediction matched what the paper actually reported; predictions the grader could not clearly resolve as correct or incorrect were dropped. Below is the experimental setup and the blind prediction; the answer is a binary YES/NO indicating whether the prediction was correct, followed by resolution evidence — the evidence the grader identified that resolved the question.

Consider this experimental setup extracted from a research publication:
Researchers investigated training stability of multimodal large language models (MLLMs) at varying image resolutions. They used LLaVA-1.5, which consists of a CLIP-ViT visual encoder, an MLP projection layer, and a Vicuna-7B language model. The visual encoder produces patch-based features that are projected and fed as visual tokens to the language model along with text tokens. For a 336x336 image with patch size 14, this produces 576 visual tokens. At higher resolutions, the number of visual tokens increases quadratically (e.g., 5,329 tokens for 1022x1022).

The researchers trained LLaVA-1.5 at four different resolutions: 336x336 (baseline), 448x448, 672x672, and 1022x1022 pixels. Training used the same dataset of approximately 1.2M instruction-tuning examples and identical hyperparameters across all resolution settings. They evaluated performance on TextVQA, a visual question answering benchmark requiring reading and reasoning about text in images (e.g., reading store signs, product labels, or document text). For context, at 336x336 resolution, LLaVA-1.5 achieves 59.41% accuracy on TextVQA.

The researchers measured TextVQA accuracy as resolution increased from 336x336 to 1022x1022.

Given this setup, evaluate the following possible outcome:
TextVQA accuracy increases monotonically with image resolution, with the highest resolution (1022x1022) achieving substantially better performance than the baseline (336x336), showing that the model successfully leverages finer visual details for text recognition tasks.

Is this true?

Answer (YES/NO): NO